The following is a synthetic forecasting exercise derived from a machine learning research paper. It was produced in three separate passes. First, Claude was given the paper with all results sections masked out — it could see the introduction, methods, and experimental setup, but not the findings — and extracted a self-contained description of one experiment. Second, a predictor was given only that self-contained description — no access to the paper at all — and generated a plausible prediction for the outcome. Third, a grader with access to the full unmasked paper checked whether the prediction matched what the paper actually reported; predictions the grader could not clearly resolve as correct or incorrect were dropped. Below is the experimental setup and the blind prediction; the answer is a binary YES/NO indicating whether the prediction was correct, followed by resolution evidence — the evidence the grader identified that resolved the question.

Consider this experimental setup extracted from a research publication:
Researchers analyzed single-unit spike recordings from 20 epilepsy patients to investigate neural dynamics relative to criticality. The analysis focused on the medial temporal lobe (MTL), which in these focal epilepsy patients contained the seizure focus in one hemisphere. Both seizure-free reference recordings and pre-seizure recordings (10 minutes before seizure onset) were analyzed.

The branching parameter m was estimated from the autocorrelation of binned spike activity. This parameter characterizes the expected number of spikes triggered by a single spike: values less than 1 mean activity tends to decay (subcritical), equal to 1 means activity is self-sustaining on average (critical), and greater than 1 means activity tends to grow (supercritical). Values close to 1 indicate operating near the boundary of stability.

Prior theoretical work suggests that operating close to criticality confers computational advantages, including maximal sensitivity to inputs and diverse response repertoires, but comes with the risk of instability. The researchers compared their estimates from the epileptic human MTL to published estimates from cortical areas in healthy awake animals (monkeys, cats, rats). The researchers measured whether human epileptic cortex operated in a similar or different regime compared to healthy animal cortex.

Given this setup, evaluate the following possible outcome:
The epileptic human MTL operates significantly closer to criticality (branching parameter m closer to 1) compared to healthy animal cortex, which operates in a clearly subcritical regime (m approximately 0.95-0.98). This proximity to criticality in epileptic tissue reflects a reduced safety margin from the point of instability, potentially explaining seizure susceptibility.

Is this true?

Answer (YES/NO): NO